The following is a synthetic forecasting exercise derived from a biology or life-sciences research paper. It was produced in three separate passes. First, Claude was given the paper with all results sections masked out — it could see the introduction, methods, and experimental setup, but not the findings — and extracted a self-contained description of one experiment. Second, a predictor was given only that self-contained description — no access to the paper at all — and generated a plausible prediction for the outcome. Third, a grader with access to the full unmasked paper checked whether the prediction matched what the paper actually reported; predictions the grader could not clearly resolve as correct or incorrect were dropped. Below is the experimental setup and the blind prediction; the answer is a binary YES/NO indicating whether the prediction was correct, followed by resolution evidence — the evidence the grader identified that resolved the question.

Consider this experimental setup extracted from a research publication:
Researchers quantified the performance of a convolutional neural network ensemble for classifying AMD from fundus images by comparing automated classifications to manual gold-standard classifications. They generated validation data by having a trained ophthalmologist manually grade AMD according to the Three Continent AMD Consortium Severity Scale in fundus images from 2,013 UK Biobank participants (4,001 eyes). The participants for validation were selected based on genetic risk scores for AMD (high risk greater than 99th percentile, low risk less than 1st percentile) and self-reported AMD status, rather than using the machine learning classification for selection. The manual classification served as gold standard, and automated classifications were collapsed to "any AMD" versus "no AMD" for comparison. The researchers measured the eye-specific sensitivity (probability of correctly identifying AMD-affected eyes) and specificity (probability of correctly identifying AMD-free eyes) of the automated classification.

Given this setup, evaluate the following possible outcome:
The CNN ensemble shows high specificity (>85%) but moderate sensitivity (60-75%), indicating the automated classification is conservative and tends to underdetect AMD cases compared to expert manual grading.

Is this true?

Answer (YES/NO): YES